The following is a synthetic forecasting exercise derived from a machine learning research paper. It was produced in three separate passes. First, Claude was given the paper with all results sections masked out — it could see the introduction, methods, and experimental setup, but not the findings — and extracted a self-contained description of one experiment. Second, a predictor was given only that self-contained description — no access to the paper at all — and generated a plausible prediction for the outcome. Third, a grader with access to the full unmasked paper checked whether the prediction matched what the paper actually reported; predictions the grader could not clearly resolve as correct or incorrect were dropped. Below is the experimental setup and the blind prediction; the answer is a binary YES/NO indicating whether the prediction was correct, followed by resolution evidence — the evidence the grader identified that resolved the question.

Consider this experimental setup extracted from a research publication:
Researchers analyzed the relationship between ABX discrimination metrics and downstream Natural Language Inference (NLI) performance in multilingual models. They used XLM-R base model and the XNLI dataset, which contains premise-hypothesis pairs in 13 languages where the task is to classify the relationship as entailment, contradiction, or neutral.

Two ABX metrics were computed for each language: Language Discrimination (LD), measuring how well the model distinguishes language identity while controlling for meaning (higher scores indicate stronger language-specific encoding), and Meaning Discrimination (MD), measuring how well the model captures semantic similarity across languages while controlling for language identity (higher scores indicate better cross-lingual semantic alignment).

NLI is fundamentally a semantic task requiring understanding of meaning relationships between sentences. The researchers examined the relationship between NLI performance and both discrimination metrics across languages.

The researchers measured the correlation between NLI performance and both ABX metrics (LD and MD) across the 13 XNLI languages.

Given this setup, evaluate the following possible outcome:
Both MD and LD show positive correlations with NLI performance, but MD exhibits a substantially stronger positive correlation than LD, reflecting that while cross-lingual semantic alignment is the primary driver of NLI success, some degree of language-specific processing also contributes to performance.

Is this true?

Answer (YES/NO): NO